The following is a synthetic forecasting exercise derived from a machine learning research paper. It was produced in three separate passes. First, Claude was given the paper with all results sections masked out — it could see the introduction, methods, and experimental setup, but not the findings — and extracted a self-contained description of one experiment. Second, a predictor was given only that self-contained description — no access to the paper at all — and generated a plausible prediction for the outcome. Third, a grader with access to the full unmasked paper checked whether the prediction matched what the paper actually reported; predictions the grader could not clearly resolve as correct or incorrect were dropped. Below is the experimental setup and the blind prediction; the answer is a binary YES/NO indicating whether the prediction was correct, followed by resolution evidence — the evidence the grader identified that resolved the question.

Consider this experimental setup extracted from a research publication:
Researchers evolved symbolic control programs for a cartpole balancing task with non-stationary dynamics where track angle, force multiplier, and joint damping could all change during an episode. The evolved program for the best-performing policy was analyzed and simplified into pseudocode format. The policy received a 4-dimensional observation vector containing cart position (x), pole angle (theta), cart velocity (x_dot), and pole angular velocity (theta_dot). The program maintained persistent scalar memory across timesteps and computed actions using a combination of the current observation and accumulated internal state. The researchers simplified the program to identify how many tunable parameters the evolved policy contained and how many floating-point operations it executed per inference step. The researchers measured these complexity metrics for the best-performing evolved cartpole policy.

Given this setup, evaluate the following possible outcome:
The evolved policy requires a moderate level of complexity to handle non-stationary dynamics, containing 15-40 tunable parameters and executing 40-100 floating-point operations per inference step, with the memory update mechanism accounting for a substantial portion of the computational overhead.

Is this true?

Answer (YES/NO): NO